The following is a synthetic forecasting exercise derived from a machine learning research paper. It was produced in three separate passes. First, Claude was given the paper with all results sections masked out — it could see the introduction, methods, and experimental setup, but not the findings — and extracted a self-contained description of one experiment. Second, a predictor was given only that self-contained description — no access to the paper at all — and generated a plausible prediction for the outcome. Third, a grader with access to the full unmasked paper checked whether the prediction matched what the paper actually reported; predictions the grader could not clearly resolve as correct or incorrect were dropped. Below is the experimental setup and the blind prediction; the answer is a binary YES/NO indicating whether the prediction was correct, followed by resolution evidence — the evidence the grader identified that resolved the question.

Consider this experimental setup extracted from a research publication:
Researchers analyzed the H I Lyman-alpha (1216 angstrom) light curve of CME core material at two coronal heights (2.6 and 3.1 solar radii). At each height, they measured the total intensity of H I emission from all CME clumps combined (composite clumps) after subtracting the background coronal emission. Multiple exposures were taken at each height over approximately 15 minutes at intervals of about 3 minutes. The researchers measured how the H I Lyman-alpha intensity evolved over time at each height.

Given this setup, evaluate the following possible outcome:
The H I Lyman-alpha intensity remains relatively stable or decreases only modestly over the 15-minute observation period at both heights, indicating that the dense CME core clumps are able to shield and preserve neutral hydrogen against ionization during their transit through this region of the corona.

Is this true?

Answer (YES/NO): NO